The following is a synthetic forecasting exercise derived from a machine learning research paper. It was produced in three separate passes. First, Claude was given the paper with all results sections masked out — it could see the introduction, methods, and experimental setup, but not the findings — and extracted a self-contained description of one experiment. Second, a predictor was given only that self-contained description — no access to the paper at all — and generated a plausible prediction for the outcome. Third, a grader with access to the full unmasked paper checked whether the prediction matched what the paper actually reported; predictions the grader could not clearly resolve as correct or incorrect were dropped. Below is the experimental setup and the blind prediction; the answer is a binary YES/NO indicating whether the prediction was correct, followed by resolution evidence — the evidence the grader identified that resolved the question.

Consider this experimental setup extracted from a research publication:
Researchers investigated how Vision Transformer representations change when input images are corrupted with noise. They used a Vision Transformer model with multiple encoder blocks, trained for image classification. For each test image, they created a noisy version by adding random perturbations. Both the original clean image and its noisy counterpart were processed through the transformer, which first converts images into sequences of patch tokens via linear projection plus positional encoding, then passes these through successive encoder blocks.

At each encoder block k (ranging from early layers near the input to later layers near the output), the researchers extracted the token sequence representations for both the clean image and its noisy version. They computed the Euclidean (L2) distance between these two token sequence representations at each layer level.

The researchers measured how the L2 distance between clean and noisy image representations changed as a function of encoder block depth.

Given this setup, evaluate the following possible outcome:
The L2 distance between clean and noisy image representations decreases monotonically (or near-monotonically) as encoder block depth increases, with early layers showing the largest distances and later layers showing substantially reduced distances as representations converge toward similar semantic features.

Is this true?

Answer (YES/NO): NO